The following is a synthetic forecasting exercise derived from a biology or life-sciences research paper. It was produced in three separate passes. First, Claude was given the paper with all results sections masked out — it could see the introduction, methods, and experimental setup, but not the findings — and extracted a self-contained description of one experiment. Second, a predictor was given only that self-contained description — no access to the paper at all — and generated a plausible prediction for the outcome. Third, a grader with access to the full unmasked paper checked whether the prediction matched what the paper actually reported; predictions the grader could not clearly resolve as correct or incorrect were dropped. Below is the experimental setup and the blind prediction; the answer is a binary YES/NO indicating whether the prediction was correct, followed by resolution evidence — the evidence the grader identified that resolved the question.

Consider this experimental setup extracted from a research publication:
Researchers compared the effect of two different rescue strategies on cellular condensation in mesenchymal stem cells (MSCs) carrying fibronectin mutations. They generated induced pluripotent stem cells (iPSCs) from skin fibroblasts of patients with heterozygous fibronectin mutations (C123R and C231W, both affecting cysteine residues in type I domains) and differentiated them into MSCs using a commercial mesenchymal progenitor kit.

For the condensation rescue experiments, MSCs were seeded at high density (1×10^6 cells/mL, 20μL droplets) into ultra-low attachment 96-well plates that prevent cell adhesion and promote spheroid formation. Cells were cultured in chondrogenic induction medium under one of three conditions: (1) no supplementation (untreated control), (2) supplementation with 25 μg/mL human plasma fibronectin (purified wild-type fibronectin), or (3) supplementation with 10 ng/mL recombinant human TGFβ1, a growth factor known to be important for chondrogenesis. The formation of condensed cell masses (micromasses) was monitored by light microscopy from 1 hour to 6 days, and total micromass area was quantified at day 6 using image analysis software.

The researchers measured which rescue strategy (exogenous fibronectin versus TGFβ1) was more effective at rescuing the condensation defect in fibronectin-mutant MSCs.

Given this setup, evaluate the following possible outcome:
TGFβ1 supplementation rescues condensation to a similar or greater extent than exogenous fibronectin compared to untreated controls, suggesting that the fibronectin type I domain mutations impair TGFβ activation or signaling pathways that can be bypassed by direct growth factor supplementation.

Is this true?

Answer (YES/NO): YES